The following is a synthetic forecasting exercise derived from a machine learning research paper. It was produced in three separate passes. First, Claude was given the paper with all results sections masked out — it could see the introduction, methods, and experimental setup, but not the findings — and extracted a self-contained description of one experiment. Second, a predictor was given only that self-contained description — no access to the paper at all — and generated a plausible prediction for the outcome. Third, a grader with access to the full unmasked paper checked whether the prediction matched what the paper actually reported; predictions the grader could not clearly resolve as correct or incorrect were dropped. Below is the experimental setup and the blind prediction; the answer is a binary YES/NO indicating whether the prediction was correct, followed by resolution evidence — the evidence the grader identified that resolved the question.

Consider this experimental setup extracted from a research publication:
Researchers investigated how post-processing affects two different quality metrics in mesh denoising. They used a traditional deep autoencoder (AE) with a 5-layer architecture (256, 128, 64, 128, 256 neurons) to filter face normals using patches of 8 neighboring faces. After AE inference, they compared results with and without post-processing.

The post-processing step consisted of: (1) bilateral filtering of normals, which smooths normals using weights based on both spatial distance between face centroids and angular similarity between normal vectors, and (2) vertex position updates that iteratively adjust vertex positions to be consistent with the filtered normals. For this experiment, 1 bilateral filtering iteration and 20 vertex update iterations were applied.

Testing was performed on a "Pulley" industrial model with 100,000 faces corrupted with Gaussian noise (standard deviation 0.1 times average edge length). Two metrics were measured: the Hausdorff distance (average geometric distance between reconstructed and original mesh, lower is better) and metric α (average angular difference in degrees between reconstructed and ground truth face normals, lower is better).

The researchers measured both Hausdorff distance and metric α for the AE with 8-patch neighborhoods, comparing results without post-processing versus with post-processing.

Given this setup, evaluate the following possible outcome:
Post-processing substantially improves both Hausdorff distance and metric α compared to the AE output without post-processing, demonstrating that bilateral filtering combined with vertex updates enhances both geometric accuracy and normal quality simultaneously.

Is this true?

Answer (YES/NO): NO